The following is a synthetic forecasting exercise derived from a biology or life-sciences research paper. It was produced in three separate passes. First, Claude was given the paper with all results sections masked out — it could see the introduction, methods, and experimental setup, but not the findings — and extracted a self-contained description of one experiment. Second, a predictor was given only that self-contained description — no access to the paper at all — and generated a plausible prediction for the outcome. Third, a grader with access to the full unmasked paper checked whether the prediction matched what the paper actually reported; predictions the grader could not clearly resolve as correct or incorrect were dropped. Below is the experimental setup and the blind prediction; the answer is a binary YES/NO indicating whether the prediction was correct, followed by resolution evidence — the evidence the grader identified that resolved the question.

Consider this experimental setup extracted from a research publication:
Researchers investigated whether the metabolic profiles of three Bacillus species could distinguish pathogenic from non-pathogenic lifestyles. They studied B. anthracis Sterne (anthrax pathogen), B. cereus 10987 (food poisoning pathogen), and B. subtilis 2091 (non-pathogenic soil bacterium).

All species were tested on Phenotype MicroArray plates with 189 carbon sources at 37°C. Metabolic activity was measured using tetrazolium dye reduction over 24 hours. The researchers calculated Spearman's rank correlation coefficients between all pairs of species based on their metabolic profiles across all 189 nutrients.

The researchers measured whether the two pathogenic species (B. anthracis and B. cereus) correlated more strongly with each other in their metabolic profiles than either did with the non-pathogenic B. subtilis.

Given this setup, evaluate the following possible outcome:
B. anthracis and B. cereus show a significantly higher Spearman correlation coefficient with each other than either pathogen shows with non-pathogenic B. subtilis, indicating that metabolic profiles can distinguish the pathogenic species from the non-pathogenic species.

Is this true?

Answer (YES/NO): NO